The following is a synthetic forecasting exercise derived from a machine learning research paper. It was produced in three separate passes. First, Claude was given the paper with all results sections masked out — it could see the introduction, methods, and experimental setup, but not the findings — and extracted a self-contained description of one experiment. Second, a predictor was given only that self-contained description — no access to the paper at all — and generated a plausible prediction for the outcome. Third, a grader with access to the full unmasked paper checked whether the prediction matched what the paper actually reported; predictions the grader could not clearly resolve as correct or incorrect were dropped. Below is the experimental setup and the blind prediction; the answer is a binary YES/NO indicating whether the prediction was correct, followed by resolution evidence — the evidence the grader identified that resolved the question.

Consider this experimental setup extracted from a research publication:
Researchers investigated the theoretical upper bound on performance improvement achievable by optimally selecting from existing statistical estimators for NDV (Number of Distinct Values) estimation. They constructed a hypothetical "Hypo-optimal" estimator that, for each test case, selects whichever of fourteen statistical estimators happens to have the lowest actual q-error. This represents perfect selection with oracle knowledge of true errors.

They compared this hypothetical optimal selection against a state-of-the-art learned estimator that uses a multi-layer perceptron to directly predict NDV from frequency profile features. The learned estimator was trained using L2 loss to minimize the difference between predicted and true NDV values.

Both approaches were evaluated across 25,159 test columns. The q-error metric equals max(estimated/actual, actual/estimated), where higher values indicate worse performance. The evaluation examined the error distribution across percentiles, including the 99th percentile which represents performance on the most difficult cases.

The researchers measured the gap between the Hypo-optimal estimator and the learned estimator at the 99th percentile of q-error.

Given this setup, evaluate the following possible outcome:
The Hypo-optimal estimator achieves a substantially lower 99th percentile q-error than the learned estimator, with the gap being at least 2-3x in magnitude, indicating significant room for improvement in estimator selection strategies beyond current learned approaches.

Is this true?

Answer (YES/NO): YES